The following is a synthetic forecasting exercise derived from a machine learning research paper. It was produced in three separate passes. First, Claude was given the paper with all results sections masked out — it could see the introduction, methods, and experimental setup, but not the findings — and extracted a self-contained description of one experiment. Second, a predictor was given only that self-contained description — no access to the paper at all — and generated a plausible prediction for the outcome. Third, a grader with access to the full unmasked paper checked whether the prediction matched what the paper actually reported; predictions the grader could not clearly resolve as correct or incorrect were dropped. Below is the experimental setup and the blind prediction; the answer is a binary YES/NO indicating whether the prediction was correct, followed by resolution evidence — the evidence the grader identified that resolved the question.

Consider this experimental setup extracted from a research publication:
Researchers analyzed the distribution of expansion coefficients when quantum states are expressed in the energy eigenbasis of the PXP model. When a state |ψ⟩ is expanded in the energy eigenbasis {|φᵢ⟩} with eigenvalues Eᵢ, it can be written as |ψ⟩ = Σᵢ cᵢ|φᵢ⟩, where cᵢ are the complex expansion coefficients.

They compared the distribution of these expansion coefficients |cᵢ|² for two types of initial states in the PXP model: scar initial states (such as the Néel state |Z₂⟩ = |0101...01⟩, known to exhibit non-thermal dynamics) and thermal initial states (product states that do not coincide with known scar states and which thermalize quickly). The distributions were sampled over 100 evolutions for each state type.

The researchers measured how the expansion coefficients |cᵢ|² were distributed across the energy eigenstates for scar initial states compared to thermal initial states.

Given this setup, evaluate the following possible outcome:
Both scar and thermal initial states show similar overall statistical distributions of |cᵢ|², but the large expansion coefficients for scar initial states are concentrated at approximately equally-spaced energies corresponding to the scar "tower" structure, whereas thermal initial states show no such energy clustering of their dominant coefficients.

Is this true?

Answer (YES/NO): NO